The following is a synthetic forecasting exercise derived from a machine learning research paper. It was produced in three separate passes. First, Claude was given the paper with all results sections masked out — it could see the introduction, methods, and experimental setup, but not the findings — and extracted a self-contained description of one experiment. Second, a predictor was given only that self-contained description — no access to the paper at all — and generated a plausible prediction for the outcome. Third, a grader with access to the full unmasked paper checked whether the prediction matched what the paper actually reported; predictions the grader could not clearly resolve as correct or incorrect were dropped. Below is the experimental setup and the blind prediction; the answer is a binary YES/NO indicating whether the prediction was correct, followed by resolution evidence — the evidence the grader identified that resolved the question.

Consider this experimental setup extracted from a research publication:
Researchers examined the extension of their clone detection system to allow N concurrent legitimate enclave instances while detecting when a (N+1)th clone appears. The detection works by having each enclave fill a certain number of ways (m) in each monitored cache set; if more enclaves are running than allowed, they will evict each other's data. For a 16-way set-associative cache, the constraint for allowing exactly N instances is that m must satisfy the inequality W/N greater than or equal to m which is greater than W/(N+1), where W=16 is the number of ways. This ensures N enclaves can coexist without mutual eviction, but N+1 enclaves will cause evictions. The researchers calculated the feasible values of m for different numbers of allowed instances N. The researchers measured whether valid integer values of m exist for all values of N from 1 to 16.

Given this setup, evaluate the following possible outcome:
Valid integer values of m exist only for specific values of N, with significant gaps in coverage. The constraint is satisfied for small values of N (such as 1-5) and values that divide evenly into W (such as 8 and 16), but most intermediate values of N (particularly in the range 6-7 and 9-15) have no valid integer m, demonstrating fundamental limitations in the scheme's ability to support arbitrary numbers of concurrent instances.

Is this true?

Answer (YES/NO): YES